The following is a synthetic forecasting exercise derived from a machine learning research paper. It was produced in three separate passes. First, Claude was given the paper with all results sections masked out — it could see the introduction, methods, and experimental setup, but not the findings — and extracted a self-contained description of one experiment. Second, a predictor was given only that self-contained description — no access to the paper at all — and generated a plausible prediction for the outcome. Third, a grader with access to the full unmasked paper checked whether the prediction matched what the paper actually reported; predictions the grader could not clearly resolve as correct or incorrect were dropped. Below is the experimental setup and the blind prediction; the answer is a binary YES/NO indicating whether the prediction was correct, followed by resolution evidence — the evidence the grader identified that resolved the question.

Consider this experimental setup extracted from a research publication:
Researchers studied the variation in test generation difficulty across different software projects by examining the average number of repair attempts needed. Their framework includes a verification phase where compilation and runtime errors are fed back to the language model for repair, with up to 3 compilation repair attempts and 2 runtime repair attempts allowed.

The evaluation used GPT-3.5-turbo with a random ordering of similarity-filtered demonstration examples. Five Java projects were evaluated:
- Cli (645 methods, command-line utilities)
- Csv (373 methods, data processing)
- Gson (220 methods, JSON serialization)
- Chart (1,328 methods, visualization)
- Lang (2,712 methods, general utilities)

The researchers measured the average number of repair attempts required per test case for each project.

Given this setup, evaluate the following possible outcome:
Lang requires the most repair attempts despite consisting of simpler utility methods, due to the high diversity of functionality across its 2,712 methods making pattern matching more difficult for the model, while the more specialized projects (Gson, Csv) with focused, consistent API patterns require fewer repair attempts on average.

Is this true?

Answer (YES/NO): NO